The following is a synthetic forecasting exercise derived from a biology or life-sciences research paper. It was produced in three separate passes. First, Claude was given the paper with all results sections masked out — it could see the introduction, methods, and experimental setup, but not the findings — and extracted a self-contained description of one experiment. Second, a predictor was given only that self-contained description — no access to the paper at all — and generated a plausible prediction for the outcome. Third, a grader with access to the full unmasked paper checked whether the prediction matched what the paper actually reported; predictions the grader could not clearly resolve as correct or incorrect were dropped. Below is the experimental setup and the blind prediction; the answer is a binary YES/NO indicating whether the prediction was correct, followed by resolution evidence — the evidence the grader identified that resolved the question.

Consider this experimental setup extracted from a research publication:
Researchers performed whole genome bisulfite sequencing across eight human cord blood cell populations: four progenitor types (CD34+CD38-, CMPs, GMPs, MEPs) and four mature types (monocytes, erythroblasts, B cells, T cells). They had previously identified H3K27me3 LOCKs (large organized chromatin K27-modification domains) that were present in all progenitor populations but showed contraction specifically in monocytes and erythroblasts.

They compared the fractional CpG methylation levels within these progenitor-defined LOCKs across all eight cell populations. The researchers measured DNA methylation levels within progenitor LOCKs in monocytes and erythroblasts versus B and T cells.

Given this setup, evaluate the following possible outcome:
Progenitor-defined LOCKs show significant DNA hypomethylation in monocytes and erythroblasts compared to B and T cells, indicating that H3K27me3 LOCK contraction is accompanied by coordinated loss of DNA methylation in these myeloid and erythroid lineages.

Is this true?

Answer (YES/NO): YES